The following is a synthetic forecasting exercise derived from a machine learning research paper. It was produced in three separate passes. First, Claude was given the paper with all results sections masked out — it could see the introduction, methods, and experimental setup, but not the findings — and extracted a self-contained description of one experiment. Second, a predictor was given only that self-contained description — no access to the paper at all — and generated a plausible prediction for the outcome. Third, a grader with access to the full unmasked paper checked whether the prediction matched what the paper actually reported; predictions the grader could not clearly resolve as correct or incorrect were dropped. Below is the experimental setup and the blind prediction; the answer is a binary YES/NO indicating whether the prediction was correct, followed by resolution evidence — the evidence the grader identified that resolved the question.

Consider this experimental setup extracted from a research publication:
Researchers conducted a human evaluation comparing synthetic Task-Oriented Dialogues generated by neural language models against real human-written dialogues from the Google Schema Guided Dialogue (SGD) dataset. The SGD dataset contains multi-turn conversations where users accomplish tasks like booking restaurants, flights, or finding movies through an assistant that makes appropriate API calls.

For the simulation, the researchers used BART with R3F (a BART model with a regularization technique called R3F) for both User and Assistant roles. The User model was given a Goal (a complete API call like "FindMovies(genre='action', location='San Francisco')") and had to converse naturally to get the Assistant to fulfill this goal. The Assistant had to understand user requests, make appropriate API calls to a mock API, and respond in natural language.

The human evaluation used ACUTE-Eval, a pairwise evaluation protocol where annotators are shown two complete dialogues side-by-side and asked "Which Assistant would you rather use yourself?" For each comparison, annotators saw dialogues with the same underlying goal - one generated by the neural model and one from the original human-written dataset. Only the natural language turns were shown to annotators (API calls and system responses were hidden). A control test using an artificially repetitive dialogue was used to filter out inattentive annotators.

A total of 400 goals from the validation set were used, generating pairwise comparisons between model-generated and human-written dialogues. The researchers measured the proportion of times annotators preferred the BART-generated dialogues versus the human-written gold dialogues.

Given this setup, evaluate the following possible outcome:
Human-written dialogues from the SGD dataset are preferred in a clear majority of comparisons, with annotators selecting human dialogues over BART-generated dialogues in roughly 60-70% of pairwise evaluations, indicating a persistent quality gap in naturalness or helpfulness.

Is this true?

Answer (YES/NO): NO